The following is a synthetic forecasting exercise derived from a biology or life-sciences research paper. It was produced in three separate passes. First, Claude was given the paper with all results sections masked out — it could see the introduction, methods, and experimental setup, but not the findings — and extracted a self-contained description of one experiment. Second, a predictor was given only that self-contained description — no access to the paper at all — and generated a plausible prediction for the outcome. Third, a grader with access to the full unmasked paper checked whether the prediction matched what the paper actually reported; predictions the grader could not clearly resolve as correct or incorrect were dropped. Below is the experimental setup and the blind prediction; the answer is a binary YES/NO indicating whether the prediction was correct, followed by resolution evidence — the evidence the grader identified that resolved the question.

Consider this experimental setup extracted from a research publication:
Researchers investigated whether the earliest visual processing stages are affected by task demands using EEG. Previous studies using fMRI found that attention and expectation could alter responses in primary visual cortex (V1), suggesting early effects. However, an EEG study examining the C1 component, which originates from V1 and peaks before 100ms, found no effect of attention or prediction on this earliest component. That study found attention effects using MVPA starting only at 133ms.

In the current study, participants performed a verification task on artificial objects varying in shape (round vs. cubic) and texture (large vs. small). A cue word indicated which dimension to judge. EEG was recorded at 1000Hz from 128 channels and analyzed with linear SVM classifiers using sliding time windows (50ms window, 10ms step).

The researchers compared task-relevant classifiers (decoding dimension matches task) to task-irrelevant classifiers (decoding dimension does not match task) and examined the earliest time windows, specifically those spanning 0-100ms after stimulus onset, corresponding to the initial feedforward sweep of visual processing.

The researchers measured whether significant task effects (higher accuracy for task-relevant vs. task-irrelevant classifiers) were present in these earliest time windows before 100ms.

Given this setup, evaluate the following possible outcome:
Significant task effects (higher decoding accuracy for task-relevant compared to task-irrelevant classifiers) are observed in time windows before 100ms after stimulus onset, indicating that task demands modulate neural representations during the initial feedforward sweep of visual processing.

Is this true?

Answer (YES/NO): NO